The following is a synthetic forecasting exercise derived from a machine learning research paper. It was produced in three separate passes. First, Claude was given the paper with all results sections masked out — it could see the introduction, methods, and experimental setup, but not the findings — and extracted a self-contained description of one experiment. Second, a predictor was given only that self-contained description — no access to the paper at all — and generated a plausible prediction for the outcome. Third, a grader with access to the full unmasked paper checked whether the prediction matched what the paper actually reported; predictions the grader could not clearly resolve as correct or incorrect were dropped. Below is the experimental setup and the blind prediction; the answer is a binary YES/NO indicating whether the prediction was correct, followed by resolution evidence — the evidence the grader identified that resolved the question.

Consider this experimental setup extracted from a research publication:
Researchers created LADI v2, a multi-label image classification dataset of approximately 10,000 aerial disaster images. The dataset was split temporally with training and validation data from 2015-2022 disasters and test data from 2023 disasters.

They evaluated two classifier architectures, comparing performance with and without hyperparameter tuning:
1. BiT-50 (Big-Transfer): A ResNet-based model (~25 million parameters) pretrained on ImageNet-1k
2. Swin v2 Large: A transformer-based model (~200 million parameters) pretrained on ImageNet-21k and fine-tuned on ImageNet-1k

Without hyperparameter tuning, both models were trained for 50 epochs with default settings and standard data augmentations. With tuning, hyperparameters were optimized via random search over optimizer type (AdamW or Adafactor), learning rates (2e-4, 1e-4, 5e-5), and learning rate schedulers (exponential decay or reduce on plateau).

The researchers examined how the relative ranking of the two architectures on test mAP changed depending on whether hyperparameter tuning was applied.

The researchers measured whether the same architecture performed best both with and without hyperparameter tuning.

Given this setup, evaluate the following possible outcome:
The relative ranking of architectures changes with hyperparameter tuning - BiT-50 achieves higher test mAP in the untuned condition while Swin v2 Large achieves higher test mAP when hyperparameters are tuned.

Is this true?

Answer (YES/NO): YES